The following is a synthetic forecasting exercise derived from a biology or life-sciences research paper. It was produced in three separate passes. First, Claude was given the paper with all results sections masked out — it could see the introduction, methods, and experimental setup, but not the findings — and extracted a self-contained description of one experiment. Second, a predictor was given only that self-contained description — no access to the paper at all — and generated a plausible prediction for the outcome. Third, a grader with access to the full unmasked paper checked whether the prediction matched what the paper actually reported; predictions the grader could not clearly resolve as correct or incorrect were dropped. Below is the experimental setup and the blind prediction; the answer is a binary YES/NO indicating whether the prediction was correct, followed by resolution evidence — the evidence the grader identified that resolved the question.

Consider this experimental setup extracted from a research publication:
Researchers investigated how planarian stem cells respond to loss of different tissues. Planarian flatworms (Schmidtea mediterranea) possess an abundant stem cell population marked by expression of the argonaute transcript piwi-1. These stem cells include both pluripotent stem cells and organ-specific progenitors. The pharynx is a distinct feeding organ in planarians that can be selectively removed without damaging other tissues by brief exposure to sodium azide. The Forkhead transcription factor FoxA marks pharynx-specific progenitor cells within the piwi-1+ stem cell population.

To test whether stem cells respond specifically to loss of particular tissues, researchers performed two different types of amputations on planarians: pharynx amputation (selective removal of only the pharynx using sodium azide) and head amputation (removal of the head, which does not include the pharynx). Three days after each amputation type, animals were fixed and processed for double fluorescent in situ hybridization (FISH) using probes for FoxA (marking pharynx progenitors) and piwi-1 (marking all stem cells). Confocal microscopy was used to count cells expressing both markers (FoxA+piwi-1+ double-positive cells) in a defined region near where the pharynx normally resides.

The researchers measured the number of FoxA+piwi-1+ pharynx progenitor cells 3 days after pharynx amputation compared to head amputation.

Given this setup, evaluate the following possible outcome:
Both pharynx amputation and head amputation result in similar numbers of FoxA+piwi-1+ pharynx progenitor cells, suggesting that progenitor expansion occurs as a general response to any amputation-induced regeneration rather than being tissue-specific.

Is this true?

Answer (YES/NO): NO